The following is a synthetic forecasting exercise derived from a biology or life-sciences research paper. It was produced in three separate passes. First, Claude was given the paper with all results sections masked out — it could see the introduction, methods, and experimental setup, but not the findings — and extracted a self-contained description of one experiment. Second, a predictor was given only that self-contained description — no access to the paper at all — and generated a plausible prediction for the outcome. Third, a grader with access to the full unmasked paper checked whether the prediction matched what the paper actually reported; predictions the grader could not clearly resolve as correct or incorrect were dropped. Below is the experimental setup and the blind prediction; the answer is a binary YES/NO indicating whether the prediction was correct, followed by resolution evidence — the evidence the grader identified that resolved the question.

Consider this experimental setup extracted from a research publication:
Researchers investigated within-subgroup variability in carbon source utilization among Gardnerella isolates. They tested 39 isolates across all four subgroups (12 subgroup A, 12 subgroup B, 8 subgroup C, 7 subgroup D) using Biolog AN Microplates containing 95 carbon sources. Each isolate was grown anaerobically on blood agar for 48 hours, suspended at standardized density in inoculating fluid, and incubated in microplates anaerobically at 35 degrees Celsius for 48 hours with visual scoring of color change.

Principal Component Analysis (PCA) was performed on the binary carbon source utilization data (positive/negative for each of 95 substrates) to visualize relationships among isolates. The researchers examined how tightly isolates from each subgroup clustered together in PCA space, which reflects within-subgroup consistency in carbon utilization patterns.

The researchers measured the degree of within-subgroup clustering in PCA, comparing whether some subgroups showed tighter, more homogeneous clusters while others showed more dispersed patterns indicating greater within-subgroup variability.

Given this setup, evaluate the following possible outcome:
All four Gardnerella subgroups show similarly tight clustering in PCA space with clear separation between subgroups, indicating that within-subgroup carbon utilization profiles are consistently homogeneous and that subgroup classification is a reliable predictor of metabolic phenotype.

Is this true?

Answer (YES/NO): NO